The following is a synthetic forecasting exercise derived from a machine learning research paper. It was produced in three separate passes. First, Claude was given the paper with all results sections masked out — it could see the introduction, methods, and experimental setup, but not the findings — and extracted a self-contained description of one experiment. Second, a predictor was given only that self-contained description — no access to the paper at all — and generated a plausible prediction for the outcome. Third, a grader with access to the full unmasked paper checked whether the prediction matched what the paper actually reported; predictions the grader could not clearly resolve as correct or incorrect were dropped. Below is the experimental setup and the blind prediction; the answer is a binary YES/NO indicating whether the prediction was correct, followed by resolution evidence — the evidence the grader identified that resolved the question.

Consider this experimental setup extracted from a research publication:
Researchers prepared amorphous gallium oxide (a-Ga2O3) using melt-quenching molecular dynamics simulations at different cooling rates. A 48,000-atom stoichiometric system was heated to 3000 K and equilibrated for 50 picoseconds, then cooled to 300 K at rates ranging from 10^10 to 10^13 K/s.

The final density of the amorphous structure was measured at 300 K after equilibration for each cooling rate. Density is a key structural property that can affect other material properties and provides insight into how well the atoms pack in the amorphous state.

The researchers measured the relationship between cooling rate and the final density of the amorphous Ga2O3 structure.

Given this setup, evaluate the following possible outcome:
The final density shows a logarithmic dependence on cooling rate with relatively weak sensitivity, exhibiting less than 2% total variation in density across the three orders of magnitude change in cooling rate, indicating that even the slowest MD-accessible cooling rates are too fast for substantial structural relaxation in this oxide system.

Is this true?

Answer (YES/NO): NO